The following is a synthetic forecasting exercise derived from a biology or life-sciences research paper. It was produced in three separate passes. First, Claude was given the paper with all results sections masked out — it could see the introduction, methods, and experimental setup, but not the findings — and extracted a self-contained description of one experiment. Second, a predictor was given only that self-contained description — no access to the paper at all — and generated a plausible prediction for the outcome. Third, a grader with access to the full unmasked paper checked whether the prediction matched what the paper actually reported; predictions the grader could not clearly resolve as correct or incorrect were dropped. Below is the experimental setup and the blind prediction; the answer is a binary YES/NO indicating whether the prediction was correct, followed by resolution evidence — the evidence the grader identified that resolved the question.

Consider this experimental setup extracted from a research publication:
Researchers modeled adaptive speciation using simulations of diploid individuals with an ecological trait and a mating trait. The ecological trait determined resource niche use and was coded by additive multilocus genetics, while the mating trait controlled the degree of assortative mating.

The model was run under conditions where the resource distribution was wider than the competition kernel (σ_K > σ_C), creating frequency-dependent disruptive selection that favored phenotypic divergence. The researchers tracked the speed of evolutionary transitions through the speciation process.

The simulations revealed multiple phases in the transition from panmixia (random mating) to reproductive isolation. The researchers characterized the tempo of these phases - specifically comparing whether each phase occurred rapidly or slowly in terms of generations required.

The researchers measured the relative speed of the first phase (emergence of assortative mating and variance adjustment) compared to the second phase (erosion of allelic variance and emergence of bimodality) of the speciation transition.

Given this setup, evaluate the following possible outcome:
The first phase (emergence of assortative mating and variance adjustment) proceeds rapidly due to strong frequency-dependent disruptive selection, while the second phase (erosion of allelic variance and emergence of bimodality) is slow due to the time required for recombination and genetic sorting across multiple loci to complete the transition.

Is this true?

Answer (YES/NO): NO